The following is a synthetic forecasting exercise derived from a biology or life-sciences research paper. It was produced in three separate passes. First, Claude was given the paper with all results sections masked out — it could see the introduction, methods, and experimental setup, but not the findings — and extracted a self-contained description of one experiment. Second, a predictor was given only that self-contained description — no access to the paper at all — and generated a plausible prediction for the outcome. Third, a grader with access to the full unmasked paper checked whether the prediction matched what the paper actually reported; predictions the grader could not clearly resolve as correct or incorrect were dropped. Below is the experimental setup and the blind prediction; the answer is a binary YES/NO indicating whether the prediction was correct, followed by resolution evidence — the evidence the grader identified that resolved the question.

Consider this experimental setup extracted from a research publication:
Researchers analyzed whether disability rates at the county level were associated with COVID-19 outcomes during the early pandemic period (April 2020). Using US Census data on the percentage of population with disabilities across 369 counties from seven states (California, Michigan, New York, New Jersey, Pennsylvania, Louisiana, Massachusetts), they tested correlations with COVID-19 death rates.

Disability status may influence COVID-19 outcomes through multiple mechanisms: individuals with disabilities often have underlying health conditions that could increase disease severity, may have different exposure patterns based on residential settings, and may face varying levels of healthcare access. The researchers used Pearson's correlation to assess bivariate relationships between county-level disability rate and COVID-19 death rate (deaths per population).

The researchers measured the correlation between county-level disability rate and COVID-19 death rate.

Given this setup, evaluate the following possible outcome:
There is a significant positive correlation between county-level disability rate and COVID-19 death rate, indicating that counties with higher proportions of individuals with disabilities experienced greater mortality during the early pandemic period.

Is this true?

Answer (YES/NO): YES